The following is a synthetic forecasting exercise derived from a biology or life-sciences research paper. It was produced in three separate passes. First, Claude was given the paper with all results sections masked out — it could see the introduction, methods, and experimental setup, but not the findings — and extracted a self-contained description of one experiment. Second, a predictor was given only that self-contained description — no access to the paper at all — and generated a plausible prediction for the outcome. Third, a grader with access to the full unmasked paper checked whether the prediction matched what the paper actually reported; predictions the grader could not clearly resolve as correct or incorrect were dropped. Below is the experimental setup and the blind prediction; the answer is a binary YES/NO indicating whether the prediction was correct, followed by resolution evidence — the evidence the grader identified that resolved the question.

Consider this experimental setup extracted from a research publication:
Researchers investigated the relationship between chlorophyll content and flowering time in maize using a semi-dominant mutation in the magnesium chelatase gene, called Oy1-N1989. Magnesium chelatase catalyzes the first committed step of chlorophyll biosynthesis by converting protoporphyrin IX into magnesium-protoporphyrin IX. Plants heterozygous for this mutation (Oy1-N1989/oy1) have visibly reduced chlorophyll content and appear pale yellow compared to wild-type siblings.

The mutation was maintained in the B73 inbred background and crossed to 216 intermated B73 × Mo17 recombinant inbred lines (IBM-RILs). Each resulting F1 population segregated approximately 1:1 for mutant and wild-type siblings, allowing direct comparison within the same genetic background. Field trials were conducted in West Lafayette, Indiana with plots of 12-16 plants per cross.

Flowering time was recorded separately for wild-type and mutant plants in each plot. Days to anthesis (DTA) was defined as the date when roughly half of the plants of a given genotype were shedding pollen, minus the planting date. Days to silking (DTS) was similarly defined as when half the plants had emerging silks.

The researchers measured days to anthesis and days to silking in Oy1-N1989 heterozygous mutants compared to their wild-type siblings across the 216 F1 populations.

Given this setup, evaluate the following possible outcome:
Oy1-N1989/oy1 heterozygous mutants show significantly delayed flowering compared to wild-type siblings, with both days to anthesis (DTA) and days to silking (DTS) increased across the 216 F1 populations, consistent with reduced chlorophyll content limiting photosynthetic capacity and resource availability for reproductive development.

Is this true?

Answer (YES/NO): YES